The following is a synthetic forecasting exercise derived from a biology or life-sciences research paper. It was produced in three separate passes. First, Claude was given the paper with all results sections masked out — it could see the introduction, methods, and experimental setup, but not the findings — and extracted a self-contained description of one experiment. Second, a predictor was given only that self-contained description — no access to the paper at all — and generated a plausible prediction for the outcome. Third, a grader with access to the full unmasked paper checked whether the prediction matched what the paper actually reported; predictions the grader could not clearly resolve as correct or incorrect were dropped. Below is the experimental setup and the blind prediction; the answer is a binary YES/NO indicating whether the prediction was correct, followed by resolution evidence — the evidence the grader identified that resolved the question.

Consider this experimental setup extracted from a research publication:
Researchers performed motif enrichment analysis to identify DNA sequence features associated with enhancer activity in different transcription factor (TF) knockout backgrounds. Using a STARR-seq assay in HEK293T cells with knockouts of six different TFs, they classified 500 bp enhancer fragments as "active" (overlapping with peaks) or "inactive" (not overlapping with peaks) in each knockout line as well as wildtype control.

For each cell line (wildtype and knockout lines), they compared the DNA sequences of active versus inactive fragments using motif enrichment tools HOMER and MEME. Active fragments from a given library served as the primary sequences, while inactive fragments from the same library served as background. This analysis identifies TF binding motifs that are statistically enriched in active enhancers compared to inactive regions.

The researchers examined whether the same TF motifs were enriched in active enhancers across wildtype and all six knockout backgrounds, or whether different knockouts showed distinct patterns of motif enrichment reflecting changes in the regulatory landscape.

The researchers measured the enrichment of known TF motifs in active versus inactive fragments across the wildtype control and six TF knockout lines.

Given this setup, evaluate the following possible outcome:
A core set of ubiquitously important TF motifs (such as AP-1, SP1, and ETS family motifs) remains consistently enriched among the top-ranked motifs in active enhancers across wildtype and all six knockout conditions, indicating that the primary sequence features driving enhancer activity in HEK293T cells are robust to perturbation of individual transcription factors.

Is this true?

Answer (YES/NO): YES